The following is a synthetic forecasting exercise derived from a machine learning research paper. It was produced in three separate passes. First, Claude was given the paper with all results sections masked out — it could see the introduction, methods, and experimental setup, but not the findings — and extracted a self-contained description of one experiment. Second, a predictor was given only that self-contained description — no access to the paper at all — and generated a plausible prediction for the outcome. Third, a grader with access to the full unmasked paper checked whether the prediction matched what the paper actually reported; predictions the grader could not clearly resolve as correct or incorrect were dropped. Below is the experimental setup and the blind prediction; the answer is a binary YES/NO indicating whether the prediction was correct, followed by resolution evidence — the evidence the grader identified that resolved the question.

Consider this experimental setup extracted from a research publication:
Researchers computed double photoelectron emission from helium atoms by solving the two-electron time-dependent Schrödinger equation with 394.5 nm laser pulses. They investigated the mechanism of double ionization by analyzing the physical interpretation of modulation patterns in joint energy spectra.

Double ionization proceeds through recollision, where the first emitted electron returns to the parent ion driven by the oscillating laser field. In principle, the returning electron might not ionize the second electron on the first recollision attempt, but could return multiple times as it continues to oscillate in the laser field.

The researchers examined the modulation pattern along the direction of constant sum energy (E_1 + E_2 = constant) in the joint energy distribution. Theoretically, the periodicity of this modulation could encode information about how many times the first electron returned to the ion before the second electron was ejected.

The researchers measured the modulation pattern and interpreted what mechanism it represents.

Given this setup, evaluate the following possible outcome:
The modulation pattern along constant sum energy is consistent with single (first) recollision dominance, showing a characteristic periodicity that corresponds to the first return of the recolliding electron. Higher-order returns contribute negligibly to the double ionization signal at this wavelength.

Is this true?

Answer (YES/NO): NO